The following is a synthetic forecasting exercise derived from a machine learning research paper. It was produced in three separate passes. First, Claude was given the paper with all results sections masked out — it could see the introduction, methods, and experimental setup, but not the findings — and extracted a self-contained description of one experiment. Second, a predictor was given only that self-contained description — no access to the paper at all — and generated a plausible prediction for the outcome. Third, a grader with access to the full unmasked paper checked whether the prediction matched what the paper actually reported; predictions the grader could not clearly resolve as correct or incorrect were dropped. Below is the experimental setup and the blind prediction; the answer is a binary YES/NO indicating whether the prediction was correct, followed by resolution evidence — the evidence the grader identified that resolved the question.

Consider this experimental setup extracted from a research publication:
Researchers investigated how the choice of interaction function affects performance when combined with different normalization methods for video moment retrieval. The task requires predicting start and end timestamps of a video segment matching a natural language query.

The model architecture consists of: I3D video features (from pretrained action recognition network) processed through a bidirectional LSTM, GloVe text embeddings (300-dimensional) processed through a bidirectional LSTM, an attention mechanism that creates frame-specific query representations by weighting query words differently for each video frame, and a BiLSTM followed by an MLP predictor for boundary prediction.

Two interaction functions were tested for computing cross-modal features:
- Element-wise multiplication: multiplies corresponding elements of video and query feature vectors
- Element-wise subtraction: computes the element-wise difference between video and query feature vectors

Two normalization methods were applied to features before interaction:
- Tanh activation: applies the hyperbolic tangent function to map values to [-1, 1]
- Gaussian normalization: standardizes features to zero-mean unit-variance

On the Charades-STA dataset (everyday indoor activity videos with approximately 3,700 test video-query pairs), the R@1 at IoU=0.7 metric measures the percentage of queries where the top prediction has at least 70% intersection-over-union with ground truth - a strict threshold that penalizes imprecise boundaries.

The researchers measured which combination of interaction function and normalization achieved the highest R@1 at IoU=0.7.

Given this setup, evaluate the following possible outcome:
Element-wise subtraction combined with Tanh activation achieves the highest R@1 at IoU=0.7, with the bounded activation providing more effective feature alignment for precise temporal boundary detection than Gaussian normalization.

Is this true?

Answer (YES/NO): NO